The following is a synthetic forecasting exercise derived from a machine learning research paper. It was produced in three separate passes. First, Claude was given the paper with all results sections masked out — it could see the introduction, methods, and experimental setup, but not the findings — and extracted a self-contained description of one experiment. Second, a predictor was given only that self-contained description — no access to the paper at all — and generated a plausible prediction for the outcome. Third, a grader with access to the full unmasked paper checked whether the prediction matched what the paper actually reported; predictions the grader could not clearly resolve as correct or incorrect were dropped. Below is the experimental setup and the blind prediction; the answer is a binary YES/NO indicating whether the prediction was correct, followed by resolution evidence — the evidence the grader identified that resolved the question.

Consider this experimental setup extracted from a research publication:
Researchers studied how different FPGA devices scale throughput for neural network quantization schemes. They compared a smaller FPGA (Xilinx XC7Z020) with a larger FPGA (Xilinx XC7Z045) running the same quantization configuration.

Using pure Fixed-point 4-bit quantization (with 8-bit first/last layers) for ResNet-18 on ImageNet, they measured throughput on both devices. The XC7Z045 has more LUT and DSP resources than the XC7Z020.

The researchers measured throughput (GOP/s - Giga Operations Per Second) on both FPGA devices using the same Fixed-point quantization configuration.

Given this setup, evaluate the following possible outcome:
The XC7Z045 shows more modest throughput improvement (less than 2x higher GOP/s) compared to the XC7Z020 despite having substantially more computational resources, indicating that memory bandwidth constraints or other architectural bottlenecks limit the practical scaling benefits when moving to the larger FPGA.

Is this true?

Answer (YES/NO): NO